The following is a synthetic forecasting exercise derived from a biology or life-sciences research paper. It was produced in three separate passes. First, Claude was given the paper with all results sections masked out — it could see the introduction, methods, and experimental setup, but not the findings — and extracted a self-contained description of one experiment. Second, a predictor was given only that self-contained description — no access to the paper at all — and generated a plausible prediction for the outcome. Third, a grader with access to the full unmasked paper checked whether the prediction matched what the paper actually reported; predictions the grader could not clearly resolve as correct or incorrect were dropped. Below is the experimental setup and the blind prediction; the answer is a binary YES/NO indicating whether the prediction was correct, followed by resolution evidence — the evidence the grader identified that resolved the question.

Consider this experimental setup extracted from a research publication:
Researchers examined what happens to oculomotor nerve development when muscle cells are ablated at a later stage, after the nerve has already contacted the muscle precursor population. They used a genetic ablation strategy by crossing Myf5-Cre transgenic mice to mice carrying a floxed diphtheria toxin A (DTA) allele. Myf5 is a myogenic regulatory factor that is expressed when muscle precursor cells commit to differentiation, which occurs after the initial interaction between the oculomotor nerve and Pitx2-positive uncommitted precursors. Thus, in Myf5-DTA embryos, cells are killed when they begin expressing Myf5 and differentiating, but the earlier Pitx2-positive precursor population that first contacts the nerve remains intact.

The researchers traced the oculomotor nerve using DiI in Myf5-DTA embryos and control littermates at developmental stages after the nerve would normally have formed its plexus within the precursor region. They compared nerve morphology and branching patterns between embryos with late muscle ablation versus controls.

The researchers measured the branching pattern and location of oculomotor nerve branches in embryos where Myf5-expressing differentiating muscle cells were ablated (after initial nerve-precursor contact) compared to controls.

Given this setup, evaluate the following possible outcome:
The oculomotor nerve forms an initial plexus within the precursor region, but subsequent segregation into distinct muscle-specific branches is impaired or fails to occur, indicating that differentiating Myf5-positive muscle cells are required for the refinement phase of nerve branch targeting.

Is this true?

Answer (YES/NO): YES